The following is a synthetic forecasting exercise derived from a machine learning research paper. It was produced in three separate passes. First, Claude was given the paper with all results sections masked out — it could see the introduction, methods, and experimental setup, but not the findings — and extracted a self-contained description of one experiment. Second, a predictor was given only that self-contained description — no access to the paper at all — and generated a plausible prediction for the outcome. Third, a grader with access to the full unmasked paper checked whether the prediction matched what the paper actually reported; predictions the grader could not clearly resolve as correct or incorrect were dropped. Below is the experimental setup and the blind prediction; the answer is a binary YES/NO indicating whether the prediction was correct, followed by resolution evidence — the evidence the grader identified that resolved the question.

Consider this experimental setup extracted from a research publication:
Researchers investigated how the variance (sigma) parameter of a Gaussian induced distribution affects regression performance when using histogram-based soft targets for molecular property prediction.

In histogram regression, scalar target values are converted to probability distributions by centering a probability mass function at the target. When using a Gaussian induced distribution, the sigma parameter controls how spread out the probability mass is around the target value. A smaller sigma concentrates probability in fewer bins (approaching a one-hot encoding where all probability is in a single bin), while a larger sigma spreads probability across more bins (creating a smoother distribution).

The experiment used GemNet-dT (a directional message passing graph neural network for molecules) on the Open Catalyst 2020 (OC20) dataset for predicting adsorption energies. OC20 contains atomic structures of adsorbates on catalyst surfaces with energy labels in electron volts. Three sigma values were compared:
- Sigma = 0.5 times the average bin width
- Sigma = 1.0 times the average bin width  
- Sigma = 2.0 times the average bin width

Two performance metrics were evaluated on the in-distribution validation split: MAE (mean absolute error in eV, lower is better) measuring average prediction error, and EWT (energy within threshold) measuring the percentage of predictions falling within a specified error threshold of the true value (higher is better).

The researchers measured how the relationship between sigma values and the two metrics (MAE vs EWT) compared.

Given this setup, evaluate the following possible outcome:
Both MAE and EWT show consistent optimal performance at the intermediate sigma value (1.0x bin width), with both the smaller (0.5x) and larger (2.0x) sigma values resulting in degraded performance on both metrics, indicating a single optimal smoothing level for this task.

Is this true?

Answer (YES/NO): NO